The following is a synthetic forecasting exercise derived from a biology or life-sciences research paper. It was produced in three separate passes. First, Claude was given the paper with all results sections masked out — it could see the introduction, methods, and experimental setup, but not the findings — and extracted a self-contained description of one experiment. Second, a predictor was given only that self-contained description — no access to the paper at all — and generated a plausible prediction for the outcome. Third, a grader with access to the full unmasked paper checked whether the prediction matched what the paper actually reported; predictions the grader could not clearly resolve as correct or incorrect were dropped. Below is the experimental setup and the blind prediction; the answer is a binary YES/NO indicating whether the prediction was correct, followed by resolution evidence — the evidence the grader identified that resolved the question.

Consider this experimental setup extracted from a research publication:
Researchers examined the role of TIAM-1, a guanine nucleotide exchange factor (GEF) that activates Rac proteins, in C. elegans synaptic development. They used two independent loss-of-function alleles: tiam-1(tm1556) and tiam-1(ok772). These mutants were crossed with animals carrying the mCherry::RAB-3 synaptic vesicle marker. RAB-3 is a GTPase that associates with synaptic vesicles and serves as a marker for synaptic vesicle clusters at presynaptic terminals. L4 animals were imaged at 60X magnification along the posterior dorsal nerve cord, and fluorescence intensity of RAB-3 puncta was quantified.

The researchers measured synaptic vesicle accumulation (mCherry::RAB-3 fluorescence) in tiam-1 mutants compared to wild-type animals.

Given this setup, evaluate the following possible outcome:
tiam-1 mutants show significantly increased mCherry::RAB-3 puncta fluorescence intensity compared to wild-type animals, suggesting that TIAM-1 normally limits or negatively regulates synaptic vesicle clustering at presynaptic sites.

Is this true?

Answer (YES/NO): NO